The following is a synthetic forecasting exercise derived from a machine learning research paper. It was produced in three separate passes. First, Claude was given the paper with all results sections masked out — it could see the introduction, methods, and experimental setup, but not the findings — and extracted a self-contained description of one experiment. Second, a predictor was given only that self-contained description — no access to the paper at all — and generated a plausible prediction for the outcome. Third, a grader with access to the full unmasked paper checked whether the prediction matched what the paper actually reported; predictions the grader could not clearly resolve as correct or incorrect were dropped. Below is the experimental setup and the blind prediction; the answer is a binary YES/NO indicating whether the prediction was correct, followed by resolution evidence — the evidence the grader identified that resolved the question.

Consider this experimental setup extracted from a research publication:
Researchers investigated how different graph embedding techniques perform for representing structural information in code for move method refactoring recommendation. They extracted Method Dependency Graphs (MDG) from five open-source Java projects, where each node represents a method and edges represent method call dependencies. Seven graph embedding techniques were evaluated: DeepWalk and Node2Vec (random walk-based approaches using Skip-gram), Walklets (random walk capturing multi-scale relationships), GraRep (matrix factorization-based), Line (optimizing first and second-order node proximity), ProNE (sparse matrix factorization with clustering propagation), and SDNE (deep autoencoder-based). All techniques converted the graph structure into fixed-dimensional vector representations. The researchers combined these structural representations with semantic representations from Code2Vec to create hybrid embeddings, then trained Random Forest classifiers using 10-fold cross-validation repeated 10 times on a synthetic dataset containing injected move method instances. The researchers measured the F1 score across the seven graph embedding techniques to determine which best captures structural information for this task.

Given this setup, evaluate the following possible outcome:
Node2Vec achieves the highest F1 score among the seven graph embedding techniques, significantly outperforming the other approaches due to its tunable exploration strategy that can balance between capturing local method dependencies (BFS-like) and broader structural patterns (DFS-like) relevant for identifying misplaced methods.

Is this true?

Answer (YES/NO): NO